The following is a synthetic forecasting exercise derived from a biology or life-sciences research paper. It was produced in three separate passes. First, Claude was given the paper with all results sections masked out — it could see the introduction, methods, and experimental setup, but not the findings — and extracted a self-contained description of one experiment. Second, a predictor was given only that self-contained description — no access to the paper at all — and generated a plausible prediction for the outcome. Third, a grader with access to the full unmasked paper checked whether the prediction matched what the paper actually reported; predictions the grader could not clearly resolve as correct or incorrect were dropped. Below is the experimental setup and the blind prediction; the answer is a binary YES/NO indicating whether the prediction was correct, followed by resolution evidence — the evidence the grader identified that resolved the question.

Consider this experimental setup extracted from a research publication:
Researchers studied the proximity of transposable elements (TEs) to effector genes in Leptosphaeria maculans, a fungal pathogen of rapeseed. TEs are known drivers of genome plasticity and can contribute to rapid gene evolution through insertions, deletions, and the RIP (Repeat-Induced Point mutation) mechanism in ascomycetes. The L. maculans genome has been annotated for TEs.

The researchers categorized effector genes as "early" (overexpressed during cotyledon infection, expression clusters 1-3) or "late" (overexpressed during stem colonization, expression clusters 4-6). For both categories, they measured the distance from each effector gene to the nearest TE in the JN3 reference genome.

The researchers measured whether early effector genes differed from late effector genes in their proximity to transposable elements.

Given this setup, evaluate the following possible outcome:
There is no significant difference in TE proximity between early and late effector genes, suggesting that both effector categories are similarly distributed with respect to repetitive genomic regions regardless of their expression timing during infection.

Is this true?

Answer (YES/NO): NO